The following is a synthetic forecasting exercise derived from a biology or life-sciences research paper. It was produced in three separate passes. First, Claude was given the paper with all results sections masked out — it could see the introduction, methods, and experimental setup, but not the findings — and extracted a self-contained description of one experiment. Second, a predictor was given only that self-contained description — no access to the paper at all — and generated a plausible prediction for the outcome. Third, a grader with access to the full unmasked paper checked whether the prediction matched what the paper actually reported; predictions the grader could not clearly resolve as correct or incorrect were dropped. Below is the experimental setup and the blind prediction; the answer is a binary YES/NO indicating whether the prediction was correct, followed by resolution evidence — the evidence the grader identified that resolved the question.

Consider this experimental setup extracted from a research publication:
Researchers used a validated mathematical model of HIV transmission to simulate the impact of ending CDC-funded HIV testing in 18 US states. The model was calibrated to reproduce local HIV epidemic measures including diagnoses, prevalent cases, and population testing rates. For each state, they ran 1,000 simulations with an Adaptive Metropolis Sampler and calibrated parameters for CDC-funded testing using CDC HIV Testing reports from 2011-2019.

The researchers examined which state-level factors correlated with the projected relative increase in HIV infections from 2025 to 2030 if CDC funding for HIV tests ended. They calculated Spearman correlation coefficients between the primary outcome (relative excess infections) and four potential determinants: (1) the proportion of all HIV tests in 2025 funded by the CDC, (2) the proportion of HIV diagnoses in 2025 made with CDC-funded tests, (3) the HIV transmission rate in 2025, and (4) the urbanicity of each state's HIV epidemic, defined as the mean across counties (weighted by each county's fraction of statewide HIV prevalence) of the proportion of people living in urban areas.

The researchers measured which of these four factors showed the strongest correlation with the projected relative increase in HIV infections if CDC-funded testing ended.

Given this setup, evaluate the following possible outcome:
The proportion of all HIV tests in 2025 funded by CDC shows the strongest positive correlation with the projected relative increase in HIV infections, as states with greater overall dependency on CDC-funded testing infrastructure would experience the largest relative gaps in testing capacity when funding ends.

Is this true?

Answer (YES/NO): NO